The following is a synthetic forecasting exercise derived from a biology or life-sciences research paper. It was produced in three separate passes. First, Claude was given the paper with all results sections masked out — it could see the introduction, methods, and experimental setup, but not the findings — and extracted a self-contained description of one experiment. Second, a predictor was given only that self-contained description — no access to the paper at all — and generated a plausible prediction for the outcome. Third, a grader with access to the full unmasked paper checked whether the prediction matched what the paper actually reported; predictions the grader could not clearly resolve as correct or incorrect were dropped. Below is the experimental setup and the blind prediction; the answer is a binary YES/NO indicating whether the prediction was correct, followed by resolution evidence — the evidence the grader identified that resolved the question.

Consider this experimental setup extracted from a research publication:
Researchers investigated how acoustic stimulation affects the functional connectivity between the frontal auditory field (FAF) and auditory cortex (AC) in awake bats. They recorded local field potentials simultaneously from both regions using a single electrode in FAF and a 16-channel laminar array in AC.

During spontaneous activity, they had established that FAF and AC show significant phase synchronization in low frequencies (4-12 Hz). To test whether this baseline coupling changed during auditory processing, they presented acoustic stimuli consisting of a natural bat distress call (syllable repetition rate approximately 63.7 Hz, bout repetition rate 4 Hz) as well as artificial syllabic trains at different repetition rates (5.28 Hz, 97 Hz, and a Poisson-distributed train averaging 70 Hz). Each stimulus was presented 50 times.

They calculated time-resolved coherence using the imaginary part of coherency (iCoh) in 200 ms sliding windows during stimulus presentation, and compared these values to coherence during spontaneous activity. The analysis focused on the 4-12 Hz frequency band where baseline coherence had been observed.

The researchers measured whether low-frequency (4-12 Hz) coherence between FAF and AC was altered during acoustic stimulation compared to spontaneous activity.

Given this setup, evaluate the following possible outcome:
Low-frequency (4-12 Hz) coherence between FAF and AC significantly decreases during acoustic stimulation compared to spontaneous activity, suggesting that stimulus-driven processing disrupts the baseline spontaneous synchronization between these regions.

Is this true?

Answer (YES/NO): NO